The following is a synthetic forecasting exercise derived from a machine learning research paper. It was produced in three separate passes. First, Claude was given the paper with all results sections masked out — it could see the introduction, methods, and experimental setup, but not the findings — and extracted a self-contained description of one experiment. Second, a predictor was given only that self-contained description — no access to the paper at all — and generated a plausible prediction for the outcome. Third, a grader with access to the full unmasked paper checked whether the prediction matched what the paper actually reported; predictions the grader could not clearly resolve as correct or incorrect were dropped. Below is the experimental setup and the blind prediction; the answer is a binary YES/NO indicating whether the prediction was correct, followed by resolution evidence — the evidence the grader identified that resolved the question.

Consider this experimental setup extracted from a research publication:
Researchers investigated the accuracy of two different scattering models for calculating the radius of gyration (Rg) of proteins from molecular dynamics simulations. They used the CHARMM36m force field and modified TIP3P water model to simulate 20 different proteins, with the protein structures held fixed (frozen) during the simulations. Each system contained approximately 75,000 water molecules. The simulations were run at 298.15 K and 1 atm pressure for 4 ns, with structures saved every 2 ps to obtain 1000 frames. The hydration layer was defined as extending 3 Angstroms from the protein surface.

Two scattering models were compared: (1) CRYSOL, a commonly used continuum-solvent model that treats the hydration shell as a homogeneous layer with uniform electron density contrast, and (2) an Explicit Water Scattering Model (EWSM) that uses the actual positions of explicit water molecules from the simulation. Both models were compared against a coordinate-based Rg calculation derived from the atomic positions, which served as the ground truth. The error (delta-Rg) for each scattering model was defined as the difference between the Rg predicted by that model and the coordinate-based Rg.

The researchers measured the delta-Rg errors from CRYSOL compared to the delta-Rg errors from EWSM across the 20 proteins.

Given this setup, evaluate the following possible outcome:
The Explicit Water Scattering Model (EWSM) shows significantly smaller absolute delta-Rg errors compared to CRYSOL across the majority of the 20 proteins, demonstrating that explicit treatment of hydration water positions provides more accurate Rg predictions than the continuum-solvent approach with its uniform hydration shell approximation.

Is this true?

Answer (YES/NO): YES